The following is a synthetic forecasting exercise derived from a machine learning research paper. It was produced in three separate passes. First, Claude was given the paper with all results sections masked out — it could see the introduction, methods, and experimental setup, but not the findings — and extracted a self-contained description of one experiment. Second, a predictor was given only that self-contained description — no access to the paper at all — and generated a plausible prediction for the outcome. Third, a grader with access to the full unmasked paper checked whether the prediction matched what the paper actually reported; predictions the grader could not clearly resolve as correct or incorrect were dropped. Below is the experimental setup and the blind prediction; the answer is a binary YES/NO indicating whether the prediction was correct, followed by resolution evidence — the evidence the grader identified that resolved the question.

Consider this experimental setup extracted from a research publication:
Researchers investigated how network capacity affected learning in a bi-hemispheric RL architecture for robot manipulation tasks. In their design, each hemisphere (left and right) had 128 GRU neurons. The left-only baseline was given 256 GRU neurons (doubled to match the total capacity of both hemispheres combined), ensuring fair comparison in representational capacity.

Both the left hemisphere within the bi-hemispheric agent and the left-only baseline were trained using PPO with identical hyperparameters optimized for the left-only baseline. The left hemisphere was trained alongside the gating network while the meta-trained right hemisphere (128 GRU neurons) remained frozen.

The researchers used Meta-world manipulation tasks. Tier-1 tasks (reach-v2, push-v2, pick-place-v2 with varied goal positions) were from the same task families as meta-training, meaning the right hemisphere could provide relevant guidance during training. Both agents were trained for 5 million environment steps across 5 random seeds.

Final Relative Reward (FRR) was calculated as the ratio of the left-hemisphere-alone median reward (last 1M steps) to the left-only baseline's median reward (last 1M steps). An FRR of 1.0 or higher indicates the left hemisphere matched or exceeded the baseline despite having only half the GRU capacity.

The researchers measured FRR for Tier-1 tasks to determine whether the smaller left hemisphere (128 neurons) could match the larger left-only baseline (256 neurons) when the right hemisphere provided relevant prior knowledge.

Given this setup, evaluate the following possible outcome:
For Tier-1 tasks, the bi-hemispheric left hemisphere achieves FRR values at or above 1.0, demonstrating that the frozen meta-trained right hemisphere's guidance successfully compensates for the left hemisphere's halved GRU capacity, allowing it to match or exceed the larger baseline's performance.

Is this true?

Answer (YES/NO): NO